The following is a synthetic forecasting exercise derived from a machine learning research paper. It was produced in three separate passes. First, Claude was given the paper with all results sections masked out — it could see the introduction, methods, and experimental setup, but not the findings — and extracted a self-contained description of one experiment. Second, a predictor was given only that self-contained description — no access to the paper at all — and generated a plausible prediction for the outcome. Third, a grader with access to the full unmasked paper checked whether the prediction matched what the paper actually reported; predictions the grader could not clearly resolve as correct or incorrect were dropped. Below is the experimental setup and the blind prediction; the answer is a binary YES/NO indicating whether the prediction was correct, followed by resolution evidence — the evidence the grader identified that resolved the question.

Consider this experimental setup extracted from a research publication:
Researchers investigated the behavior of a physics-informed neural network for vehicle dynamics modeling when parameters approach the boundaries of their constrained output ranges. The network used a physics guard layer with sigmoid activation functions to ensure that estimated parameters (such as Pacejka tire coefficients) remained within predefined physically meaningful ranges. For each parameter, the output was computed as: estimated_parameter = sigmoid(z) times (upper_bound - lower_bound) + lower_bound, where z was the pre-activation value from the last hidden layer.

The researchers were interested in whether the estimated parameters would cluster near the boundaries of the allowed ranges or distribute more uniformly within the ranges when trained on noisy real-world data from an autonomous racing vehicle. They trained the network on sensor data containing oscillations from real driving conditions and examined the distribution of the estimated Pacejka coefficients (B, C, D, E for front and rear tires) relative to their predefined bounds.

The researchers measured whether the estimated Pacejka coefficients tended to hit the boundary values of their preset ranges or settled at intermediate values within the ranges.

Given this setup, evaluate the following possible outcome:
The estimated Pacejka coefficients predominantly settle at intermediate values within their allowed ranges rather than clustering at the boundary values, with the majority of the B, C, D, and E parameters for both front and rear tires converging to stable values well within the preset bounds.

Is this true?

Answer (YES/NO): NO